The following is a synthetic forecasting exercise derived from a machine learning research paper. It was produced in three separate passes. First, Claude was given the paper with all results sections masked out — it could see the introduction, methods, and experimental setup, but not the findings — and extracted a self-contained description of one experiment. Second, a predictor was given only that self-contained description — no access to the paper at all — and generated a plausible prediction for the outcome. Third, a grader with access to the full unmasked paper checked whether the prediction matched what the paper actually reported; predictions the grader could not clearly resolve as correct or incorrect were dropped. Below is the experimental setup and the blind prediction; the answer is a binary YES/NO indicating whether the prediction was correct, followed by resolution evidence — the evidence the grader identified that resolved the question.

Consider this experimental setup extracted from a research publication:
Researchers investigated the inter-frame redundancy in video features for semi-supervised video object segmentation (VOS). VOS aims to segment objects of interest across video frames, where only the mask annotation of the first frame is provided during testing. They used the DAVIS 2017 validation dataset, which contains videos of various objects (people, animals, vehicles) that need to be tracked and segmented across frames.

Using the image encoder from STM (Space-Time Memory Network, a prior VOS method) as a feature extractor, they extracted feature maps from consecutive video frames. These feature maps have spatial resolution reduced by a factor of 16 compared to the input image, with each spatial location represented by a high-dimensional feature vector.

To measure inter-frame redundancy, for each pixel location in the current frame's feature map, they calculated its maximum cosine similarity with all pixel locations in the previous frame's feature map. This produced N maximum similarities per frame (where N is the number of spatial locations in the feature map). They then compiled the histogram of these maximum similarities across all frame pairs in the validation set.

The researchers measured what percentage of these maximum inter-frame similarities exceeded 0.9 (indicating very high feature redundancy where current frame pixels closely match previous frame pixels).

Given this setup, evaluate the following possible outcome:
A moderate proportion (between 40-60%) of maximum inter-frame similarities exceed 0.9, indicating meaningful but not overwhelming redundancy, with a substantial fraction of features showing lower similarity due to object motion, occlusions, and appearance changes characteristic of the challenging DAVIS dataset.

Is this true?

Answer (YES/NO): NO